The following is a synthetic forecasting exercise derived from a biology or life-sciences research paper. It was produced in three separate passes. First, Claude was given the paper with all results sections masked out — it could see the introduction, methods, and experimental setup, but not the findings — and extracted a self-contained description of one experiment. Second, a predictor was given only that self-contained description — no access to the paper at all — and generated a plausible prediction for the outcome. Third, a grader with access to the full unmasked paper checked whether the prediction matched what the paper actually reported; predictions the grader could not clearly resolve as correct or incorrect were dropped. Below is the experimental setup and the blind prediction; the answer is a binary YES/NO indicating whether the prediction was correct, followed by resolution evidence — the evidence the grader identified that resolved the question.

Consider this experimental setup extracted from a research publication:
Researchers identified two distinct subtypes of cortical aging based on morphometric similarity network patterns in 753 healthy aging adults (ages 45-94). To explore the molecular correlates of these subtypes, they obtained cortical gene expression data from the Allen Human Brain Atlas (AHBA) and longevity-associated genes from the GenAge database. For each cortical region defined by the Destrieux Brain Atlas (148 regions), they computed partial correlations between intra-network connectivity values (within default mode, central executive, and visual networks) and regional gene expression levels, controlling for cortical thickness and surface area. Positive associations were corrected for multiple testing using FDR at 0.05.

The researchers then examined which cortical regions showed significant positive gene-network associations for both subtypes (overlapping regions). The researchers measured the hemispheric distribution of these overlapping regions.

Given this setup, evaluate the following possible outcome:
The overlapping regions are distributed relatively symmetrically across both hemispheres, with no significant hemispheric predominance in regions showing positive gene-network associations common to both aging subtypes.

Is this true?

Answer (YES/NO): NO